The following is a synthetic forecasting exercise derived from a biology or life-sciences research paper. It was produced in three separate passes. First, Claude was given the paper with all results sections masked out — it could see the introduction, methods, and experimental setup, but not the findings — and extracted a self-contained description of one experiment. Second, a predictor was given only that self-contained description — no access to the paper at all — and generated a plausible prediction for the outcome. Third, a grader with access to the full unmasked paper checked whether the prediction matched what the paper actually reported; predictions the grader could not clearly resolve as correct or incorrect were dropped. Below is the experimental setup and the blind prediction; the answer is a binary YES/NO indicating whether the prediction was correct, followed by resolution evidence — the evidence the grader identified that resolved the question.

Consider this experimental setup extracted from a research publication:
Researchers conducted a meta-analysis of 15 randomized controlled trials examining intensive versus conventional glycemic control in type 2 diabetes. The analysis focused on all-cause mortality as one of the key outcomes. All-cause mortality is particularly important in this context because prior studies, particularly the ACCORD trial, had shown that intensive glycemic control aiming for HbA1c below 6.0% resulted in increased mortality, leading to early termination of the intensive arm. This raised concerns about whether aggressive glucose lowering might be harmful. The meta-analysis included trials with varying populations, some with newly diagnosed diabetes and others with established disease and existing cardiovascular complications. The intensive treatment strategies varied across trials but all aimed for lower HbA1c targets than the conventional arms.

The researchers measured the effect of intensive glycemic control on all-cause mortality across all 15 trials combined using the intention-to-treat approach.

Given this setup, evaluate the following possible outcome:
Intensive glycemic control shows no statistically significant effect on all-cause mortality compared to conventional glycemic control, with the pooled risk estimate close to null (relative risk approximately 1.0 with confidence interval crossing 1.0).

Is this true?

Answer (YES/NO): YES